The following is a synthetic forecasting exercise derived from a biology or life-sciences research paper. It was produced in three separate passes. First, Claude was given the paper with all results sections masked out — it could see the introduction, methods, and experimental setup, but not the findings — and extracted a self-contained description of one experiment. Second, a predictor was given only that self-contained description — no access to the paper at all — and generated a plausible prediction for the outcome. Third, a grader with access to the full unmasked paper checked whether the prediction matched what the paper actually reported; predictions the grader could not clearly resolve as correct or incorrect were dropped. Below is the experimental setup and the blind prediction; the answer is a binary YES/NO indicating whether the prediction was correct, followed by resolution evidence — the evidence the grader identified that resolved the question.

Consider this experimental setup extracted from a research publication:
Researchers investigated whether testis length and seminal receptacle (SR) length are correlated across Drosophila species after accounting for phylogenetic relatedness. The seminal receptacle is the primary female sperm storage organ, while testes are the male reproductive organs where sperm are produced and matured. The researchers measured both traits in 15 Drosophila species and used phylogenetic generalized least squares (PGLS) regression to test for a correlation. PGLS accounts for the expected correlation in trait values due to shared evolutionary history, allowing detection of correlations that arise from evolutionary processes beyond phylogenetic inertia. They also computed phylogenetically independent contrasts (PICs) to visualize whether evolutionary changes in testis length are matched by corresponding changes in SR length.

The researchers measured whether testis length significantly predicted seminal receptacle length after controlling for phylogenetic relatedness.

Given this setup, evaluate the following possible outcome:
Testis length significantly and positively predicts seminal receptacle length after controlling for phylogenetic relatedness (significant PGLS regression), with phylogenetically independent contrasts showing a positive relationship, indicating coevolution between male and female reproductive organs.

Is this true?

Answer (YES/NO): YES